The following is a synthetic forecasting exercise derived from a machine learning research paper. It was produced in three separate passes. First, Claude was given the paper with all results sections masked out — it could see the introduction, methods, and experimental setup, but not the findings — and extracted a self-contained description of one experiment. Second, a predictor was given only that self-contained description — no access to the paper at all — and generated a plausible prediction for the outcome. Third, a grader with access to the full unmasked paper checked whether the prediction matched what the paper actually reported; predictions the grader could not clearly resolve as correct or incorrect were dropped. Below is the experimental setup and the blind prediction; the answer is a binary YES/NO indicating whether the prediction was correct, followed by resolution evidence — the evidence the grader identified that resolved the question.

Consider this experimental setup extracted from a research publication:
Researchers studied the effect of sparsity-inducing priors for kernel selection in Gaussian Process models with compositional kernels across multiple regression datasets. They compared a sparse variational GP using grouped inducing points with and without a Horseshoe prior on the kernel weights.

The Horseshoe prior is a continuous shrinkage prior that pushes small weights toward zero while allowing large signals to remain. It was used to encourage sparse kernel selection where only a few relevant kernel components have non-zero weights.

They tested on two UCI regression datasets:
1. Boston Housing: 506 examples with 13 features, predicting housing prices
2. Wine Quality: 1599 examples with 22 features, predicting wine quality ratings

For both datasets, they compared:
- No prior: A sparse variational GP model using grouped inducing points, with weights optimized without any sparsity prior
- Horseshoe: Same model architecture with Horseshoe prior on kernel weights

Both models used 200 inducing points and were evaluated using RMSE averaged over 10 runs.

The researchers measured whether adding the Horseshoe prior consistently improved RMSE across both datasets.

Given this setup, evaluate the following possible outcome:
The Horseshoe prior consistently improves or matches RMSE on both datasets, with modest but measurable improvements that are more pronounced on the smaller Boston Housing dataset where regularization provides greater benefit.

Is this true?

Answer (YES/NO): NO